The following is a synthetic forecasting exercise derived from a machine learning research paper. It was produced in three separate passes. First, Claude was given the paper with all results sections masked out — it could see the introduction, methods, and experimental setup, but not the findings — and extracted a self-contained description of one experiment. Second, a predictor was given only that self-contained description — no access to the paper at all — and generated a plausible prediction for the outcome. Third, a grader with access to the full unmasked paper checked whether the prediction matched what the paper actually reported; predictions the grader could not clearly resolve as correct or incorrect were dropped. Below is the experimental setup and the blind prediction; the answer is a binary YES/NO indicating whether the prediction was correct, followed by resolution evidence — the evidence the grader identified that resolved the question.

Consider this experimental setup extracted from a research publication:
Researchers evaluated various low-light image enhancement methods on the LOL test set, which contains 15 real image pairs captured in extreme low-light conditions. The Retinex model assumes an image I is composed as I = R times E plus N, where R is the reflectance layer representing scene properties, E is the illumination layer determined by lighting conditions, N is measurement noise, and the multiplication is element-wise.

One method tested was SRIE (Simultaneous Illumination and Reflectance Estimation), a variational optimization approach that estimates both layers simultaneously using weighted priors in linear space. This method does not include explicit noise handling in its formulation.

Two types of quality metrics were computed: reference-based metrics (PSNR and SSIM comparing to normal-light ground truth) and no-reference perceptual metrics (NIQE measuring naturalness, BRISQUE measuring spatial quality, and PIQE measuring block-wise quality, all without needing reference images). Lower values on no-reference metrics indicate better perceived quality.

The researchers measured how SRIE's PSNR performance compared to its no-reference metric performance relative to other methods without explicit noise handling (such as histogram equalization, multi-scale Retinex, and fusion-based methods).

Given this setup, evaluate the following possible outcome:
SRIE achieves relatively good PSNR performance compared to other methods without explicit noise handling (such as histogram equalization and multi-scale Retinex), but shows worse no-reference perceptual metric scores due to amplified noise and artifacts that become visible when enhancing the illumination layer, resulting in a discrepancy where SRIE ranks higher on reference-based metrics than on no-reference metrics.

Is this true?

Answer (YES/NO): NO